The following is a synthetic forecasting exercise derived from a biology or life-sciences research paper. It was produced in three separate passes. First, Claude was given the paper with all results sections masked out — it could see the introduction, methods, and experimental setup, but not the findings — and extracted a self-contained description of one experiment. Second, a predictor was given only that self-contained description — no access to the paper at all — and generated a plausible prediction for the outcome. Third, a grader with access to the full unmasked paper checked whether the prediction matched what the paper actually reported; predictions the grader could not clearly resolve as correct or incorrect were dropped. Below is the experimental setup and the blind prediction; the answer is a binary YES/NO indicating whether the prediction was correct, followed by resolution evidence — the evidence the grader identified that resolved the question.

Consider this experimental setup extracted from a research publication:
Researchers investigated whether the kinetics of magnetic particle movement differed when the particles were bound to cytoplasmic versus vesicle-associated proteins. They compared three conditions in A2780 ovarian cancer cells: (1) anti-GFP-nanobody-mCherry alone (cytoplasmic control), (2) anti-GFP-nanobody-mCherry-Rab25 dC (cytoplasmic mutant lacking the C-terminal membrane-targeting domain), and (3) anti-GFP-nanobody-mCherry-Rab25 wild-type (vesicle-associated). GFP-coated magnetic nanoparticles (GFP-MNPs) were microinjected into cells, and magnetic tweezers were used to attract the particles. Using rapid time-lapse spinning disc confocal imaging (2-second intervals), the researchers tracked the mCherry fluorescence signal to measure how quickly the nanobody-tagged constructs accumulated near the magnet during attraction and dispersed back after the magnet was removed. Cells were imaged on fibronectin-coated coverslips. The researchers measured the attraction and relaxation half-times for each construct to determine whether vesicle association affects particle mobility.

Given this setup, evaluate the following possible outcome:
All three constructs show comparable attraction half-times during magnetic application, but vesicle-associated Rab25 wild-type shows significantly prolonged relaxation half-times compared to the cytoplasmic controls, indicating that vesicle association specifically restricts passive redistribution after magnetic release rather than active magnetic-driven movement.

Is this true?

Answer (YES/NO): NO